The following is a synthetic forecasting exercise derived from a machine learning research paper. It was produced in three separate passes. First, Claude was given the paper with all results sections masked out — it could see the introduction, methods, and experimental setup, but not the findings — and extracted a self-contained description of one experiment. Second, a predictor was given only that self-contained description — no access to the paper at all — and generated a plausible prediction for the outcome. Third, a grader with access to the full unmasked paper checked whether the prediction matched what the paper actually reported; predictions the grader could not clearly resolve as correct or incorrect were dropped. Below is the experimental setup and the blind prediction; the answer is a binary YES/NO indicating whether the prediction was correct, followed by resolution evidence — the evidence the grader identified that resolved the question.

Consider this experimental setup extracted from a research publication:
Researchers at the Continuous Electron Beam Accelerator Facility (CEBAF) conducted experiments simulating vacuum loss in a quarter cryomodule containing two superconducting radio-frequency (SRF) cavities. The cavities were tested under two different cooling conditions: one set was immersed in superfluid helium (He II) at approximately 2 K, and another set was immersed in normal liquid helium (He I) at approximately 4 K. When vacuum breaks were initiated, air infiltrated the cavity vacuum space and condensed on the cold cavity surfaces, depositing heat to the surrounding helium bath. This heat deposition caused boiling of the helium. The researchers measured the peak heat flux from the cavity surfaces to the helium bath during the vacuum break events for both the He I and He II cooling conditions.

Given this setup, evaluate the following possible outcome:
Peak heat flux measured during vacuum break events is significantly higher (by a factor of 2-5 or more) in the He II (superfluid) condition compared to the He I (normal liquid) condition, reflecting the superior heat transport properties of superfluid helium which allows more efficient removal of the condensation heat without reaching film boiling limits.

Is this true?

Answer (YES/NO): NO